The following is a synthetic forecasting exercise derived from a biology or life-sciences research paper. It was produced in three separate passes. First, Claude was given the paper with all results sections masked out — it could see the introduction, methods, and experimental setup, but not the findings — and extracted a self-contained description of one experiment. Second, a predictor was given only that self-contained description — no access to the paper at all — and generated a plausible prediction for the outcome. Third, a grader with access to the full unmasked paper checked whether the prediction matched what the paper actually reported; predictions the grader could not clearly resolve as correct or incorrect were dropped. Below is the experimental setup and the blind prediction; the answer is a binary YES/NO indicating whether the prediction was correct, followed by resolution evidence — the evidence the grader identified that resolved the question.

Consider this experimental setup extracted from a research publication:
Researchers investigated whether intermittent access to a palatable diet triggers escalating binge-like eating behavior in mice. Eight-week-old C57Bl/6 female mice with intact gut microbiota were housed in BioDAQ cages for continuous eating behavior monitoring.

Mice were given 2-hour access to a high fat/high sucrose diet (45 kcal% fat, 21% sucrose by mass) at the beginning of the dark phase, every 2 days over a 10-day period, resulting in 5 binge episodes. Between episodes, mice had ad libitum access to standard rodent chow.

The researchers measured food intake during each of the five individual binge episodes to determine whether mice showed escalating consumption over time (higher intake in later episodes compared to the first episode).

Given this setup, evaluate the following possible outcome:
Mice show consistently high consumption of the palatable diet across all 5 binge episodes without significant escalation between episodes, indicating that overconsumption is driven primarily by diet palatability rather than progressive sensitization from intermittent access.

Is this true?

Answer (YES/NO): NO